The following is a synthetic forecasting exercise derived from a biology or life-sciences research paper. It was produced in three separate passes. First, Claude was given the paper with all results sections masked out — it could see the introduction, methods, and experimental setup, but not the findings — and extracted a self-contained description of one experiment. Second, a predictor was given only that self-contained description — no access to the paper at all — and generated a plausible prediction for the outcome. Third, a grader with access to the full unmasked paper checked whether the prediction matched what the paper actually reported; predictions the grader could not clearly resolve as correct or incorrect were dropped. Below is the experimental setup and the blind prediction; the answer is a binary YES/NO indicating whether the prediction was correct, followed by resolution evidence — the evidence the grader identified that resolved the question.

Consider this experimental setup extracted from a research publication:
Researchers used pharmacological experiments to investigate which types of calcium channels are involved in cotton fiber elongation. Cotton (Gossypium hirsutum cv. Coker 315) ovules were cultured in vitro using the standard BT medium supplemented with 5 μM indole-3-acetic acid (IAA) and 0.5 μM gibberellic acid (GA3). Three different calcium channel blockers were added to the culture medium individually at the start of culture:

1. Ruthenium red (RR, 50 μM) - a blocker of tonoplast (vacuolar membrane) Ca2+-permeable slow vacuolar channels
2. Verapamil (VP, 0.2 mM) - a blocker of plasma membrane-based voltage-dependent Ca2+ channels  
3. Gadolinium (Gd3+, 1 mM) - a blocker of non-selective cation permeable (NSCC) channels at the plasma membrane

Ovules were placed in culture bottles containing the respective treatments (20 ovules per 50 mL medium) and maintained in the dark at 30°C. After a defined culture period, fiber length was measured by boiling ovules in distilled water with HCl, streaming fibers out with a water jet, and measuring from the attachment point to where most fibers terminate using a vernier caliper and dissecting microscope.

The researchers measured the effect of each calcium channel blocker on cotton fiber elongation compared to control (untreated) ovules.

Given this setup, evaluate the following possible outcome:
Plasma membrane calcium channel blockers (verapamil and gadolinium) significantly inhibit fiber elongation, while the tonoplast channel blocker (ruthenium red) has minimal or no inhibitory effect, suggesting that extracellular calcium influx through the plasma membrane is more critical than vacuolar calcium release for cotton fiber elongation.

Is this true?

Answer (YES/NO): NO